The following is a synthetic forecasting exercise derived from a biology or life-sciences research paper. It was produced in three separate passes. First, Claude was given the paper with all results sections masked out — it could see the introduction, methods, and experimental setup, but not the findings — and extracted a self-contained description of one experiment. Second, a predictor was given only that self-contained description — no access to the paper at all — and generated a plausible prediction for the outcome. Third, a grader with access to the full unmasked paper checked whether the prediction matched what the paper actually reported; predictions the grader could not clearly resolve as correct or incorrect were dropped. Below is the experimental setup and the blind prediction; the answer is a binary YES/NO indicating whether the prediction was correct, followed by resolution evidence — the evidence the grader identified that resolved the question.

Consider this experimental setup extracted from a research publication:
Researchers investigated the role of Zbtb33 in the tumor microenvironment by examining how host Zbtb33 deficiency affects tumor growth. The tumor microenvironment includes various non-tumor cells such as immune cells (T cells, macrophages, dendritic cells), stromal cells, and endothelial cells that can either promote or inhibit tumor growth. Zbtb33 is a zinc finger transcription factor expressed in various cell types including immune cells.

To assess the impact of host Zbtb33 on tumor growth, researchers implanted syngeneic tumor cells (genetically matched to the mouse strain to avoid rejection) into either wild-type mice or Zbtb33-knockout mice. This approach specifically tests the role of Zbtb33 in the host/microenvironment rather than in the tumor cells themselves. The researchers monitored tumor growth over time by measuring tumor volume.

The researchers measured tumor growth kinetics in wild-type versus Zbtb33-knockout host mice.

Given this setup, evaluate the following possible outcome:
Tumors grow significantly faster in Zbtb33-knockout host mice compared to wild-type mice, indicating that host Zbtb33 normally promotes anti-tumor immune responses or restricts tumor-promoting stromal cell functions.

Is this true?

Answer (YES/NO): YES